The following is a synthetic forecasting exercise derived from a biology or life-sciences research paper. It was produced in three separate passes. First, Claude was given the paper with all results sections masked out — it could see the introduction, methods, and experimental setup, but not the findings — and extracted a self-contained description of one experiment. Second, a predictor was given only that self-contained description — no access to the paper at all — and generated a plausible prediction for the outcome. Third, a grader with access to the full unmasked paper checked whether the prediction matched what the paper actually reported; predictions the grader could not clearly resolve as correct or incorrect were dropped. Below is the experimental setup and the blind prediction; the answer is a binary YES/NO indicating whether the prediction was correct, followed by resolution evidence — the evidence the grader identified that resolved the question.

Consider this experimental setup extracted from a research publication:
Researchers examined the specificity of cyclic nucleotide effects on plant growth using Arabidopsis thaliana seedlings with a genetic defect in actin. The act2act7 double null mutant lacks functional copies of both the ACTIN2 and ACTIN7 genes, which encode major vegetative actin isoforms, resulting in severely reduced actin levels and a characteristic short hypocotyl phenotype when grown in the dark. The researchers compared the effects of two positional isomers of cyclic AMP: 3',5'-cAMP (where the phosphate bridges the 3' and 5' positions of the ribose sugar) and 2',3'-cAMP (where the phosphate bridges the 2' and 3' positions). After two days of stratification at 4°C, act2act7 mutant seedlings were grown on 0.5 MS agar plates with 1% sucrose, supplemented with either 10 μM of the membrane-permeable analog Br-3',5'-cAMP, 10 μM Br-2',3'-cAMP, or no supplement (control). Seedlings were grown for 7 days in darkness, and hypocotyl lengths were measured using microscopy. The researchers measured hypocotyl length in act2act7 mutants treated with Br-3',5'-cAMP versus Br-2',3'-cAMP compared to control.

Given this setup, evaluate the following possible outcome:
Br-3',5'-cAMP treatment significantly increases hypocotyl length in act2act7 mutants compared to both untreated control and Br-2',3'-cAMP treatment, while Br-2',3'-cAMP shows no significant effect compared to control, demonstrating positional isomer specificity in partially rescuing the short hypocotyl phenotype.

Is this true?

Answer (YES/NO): YES